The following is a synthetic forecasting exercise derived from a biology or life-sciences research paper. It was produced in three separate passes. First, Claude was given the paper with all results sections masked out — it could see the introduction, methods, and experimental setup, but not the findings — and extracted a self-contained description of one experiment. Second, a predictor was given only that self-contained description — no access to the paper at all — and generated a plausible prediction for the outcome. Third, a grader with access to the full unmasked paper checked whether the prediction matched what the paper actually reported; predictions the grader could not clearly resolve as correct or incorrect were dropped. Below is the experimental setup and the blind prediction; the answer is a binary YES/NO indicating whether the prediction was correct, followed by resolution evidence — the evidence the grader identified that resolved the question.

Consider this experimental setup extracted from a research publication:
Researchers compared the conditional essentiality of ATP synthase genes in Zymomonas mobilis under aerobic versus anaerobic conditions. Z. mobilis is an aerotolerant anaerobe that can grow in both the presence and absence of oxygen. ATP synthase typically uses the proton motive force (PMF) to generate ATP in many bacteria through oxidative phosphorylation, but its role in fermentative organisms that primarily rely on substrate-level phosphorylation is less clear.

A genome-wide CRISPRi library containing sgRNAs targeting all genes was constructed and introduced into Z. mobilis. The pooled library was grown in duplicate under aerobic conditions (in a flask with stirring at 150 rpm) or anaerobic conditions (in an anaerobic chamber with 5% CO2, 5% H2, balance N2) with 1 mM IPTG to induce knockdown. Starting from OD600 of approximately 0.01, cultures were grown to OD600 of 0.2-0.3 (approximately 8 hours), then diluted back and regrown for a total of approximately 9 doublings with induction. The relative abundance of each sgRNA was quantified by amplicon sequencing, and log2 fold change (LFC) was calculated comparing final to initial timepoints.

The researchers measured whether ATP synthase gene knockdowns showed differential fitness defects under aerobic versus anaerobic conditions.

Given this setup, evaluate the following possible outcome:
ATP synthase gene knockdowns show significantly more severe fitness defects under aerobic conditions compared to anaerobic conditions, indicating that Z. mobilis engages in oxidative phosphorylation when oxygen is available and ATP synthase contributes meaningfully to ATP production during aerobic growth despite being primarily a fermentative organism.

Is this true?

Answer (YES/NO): NO